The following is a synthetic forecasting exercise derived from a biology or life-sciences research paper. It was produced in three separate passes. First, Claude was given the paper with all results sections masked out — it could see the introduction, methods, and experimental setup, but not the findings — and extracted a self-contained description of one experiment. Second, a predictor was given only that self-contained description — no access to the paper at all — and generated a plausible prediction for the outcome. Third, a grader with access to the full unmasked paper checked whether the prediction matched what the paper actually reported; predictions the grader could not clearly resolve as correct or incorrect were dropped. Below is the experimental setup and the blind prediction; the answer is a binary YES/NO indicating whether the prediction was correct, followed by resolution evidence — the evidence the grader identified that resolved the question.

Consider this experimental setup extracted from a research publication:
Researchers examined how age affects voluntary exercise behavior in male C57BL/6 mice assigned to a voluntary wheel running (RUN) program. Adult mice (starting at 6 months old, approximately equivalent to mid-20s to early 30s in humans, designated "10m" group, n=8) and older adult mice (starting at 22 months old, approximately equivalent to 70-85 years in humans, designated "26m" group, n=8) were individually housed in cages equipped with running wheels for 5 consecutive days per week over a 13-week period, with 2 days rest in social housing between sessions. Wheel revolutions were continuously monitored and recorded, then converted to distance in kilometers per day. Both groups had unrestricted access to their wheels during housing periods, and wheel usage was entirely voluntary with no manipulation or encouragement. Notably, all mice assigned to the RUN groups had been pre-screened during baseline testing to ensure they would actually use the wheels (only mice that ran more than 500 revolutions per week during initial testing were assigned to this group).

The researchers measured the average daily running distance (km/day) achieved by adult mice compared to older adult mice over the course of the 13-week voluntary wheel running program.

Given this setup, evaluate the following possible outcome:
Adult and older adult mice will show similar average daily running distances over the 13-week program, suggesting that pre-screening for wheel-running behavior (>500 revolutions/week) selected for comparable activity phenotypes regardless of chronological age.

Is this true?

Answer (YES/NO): NO